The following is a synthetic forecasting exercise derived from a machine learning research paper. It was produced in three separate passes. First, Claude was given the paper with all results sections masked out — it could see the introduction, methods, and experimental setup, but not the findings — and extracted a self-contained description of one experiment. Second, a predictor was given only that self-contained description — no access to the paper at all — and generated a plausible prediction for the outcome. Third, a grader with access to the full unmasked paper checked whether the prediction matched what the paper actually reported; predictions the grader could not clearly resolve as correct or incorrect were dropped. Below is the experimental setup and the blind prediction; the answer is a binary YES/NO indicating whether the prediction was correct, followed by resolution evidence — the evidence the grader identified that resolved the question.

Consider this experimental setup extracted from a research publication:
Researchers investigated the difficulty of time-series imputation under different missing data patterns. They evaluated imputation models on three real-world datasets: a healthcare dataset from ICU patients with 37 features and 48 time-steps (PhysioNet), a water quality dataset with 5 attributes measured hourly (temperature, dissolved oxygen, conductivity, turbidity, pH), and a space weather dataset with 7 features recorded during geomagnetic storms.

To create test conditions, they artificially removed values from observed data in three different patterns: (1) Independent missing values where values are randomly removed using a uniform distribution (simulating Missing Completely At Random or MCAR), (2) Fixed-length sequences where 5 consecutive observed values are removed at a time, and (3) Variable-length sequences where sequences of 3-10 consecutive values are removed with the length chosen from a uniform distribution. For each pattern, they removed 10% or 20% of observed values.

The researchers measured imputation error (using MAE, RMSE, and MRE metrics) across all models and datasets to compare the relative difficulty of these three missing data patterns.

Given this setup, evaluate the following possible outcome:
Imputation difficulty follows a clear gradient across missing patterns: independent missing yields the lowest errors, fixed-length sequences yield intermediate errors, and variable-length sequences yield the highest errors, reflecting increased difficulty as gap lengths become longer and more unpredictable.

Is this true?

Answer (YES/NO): YES